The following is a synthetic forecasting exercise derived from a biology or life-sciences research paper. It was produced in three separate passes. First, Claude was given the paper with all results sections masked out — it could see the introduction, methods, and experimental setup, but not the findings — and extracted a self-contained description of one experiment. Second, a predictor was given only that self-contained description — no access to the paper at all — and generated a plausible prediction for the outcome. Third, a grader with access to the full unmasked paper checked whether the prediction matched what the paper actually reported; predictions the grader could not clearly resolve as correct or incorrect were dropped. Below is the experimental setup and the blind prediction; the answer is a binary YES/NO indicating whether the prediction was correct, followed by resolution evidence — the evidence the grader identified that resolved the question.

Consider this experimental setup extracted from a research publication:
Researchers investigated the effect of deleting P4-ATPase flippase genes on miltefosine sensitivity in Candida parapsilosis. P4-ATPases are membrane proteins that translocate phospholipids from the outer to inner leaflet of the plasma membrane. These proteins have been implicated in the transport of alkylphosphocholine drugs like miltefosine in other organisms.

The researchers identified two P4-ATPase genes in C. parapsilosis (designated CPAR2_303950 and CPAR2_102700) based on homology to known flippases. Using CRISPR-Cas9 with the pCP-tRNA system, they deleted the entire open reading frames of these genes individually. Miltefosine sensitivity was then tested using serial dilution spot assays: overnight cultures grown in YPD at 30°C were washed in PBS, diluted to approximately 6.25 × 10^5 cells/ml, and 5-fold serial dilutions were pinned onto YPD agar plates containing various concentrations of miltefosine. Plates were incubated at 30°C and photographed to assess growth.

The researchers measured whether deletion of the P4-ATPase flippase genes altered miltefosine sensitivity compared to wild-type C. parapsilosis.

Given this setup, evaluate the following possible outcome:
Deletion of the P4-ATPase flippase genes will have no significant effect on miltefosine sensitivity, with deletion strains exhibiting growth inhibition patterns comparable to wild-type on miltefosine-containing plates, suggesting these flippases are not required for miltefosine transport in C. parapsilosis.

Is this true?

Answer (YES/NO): NO